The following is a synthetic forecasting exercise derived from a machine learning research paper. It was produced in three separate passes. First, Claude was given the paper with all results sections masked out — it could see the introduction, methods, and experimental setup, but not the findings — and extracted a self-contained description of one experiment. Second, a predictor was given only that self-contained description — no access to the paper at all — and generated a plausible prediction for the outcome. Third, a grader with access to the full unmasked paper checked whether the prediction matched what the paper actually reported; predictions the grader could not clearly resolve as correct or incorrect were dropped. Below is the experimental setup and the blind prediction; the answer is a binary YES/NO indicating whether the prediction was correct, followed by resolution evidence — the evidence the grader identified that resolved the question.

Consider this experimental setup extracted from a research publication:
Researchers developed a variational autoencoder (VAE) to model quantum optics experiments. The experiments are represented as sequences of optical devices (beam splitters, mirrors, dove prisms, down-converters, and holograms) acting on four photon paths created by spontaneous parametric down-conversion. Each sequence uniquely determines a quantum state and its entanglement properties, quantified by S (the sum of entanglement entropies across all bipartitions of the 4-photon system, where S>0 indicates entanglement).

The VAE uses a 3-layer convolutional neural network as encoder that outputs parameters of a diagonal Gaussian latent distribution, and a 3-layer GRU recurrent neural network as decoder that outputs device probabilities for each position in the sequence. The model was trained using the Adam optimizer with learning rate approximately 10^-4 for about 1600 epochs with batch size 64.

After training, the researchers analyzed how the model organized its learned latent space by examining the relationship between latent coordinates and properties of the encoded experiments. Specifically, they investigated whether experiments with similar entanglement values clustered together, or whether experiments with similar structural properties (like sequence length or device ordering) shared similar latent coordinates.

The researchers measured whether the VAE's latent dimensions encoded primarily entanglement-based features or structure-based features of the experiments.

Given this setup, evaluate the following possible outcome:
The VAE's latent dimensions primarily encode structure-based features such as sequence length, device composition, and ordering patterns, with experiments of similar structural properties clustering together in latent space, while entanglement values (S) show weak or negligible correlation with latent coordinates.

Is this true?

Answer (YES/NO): NO